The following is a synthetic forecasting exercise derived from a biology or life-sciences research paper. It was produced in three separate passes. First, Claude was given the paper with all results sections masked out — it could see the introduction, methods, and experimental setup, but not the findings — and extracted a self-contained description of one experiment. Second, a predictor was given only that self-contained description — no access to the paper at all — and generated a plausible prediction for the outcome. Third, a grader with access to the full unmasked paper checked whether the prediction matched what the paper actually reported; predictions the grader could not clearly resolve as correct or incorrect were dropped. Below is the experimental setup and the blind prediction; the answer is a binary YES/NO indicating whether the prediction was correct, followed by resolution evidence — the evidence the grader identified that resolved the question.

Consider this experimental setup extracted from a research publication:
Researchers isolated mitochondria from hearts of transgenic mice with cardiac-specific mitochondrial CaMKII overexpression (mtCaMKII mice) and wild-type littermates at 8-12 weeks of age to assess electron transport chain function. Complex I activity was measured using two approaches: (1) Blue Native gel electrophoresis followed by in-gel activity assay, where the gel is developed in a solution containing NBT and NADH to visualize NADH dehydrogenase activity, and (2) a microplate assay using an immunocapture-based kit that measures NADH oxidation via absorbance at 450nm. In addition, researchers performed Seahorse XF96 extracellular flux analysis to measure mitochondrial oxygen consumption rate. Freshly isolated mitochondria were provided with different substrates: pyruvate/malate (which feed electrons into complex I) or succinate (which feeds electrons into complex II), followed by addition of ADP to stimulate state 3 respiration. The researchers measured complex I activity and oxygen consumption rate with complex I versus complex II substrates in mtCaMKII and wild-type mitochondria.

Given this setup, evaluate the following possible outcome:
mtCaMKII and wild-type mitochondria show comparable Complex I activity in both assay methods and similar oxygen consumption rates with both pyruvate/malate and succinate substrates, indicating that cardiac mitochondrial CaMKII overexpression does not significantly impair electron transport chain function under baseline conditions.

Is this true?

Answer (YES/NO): NO